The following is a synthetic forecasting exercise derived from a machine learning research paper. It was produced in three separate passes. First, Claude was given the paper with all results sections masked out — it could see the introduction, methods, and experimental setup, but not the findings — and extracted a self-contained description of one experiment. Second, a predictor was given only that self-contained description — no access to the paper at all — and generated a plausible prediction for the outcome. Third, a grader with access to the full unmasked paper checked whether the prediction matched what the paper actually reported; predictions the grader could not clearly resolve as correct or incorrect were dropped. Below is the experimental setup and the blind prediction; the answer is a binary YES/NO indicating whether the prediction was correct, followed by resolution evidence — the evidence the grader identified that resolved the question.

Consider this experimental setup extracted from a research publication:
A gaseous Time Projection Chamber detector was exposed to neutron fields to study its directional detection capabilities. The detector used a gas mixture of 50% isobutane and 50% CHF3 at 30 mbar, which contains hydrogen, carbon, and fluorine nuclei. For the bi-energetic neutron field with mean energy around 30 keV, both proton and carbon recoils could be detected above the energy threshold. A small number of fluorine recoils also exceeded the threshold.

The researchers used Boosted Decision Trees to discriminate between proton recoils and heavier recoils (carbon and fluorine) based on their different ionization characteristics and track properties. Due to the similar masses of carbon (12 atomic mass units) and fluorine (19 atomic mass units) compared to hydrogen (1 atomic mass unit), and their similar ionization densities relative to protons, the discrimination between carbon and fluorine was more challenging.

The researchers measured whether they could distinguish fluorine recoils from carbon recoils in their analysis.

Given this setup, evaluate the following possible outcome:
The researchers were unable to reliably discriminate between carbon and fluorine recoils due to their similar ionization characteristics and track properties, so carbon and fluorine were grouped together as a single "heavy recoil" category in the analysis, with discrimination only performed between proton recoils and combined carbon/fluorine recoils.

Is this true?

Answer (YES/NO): YES